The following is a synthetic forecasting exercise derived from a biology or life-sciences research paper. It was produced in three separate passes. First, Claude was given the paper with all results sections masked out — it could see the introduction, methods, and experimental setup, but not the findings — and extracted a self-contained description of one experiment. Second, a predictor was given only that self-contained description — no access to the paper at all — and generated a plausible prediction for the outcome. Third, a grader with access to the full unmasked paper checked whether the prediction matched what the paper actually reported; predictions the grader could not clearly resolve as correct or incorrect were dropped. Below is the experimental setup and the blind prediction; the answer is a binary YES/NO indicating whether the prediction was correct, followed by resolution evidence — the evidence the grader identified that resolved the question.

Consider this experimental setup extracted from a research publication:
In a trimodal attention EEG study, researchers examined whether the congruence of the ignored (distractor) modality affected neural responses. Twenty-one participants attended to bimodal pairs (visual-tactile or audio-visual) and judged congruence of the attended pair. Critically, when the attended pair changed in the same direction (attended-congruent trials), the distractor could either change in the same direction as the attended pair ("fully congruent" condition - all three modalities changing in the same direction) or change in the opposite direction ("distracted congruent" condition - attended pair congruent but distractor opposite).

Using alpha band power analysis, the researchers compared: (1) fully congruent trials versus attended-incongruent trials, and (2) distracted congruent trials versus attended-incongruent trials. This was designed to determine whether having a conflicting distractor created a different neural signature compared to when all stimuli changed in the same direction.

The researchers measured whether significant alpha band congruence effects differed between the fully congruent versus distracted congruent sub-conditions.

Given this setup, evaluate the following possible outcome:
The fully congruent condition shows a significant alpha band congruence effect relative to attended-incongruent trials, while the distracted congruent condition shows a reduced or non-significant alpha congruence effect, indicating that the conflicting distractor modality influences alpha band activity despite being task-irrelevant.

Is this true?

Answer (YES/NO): NO